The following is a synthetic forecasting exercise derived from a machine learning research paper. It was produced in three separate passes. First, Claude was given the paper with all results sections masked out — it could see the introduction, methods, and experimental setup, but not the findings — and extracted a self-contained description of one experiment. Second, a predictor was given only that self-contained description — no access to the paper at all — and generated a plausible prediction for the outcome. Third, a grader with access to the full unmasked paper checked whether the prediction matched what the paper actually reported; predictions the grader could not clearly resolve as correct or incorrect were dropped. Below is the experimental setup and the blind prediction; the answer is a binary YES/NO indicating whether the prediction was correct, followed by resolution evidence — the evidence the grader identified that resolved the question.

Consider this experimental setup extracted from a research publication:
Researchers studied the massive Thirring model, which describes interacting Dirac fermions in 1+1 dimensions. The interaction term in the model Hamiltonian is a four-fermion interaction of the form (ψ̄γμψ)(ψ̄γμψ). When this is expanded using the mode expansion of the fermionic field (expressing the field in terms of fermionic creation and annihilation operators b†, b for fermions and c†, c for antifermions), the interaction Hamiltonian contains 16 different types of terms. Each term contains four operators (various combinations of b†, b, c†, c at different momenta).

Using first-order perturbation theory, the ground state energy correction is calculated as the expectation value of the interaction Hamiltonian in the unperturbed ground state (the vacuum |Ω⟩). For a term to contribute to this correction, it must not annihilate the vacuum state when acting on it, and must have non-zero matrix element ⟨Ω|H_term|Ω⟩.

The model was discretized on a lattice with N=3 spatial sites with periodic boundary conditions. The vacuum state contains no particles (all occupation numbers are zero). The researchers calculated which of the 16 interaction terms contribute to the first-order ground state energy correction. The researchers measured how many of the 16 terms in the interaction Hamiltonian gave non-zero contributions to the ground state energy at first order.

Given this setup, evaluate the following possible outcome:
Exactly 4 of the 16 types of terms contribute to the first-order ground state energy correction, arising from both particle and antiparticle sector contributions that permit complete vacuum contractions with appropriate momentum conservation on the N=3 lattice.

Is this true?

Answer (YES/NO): NO